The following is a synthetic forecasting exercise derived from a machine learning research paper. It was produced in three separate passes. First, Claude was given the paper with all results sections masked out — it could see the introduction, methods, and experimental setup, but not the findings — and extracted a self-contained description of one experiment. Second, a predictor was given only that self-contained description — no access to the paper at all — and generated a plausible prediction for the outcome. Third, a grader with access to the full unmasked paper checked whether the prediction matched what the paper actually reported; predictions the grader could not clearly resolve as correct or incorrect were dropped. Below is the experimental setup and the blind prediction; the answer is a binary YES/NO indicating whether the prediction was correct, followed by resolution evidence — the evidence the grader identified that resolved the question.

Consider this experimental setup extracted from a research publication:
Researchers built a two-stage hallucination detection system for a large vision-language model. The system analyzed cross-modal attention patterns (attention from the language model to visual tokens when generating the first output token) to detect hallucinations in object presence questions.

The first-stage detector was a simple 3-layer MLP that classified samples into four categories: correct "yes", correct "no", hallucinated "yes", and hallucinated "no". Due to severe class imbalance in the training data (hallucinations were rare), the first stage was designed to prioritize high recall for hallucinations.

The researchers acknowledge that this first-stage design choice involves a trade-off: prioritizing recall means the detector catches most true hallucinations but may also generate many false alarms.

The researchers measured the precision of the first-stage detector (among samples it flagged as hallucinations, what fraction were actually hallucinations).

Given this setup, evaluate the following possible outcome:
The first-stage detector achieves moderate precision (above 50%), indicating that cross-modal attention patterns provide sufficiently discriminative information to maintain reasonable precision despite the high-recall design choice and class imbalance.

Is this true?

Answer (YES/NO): YES